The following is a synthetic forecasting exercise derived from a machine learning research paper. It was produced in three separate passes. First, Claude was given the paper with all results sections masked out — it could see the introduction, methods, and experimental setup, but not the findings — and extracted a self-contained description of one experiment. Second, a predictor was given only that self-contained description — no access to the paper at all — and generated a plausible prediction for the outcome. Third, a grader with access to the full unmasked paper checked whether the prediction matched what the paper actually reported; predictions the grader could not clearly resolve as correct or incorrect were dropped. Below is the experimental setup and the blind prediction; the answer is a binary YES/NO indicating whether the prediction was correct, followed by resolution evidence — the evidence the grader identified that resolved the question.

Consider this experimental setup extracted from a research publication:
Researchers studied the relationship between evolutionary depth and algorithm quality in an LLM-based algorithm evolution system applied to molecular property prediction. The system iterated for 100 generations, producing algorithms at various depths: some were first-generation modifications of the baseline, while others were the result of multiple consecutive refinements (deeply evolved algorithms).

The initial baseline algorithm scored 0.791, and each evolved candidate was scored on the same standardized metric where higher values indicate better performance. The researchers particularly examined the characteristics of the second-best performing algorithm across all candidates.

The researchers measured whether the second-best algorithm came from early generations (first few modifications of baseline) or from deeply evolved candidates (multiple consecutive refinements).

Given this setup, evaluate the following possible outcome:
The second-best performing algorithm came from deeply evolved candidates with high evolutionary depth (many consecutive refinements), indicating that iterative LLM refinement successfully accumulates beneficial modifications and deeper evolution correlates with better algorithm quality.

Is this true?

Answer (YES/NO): NO